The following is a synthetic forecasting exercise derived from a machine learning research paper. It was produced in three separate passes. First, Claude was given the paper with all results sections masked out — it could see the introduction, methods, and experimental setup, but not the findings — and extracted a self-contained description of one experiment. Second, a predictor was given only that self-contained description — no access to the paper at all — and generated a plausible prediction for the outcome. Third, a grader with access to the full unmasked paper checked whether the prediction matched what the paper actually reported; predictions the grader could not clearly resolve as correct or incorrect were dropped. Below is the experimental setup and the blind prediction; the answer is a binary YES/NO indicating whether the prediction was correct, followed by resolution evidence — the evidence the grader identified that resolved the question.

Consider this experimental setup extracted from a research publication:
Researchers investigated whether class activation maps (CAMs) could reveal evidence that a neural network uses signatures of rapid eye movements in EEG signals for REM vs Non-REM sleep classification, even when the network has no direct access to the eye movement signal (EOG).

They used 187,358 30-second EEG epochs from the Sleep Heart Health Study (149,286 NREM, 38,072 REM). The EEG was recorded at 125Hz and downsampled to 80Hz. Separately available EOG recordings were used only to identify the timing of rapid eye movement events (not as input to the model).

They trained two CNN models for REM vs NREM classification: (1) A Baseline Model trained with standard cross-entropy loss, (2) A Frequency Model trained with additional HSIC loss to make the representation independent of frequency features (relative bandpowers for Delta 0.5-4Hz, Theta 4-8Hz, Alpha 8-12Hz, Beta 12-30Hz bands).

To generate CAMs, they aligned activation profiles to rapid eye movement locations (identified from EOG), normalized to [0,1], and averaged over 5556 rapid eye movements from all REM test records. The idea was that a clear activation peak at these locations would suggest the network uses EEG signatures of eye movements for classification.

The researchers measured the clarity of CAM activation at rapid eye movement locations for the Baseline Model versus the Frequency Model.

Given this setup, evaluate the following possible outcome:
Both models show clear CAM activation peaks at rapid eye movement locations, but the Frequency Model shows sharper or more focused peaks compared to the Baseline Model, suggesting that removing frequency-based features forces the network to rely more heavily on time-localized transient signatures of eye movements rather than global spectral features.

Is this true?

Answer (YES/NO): NO